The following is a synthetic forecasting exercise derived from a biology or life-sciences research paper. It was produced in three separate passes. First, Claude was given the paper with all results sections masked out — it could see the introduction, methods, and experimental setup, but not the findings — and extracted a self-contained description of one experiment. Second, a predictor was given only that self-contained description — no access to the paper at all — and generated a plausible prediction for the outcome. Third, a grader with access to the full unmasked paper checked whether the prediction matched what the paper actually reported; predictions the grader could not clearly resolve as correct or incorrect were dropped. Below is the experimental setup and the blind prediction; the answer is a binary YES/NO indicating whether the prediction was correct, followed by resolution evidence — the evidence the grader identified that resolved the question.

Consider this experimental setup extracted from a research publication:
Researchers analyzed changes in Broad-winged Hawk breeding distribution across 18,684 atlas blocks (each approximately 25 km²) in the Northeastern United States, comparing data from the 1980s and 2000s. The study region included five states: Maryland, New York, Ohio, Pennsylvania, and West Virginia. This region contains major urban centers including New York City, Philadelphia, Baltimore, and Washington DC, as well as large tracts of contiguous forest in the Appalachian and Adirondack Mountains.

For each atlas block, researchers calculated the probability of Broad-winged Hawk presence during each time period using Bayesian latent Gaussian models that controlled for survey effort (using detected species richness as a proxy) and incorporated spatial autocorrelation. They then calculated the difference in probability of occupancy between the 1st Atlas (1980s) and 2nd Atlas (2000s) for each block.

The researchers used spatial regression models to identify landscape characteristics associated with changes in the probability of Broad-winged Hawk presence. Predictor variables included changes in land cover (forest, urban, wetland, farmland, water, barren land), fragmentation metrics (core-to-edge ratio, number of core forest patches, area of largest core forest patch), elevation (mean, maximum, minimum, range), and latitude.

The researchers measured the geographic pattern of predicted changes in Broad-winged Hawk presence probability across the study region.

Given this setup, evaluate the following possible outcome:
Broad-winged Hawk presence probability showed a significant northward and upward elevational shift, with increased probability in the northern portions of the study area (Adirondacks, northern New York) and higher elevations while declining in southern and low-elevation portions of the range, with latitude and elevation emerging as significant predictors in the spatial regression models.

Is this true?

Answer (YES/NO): NO